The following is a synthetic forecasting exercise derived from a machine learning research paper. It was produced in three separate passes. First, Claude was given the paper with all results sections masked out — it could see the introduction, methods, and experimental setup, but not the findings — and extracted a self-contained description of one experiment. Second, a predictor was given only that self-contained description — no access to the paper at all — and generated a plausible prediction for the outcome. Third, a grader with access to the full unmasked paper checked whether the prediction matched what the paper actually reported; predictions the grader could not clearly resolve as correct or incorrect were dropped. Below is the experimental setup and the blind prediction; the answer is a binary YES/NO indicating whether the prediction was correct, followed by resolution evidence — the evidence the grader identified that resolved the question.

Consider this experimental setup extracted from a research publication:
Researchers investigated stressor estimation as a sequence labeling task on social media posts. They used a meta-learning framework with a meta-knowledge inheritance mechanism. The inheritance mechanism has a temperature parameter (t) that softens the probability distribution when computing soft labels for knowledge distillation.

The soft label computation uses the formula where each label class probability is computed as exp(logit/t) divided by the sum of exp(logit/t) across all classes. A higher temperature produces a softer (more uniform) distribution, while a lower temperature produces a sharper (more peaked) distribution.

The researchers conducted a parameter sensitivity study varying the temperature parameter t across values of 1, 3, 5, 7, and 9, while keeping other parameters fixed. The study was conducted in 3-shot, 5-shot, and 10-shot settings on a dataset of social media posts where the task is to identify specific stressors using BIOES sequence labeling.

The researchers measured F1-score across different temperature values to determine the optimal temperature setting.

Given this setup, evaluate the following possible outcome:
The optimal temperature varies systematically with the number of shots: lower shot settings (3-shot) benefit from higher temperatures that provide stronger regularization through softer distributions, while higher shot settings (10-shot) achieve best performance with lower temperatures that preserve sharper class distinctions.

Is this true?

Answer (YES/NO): NO